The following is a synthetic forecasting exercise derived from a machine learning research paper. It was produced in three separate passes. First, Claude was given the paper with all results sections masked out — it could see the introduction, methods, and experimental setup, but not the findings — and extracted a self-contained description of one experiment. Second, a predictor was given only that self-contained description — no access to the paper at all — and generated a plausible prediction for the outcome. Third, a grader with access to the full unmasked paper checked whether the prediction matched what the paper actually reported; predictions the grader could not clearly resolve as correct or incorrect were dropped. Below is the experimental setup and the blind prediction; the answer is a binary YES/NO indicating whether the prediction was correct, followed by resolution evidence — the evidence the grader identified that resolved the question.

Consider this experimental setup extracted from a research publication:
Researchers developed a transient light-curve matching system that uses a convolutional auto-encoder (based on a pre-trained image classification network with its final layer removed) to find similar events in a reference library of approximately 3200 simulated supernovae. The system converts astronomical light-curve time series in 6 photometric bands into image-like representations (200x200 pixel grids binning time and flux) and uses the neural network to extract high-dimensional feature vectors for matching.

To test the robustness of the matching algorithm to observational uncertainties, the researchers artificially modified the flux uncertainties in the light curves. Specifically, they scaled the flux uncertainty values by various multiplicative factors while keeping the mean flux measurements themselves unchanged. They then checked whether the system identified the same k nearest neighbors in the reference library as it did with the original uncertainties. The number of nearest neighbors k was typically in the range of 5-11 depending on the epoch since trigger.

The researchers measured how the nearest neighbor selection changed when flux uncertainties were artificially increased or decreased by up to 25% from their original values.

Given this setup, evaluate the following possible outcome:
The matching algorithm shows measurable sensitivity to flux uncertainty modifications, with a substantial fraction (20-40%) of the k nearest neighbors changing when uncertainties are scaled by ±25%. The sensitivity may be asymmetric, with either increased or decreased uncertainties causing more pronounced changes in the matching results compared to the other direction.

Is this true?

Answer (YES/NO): NO